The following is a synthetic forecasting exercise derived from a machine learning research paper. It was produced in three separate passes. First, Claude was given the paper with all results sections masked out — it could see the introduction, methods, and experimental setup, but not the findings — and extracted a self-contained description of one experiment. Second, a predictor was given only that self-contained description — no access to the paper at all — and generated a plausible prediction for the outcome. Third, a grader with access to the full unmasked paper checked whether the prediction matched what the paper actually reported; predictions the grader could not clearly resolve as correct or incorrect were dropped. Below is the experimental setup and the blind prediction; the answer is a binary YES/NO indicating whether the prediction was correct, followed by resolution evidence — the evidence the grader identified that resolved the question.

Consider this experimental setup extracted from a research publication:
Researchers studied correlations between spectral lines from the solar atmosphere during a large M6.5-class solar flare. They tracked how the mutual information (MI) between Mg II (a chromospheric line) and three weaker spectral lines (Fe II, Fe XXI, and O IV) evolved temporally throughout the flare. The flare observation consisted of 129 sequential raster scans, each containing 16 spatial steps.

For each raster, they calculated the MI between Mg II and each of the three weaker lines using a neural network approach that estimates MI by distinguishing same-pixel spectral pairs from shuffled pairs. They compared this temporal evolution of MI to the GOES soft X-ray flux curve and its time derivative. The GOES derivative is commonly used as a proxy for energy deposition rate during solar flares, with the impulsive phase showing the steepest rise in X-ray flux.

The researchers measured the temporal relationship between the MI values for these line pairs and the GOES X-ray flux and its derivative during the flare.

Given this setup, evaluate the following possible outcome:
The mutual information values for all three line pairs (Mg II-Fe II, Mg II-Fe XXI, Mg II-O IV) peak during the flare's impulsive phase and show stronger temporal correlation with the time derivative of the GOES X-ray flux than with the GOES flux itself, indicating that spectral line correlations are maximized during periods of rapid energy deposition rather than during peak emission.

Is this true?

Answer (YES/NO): YES